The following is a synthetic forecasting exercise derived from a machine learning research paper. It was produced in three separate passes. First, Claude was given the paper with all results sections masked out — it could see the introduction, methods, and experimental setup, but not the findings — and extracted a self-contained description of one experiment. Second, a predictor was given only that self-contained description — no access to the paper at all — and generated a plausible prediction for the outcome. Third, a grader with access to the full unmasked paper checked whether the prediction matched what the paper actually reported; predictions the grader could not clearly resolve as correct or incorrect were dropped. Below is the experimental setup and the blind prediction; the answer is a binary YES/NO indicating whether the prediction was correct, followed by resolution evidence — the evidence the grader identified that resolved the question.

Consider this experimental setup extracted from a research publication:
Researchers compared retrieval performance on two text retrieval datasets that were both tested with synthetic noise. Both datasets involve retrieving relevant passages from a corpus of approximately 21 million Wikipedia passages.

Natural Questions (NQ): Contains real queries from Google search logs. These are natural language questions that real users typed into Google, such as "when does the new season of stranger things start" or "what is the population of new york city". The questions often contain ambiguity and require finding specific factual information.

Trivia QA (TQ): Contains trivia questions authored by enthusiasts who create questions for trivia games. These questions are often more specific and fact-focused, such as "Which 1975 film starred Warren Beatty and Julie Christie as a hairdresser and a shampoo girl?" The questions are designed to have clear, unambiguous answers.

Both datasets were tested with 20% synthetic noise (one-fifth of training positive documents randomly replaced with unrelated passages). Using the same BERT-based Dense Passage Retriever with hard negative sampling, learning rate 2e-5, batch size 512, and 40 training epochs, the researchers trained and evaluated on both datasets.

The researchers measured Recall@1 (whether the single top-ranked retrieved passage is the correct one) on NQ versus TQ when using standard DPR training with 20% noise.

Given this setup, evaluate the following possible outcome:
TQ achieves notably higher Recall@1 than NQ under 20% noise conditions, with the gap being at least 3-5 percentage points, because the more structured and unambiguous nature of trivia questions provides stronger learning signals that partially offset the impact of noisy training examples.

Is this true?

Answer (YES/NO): YES